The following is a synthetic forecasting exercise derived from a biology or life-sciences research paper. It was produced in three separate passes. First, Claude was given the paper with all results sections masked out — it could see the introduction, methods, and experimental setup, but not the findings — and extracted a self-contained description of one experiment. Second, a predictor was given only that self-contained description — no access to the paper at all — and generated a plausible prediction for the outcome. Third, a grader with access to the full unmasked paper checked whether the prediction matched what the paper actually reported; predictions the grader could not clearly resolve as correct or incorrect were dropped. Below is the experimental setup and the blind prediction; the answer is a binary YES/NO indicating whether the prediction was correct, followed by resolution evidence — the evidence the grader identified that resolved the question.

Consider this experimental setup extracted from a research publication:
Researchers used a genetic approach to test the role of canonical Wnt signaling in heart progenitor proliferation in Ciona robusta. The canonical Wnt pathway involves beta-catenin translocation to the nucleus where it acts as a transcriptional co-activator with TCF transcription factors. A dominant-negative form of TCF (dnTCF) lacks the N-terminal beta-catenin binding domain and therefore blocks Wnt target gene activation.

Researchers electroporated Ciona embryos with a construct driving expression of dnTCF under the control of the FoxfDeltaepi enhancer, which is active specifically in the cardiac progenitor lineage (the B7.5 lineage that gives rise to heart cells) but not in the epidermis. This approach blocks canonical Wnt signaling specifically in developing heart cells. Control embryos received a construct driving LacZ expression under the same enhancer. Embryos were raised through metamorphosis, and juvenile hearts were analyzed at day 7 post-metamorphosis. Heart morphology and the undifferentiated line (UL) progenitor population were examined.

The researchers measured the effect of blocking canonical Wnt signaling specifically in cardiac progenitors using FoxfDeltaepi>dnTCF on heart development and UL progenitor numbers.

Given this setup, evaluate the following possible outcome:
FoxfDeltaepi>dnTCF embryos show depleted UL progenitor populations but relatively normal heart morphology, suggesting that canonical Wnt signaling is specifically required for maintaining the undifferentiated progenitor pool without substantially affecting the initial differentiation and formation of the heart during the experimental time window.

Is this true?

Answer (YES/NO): NO